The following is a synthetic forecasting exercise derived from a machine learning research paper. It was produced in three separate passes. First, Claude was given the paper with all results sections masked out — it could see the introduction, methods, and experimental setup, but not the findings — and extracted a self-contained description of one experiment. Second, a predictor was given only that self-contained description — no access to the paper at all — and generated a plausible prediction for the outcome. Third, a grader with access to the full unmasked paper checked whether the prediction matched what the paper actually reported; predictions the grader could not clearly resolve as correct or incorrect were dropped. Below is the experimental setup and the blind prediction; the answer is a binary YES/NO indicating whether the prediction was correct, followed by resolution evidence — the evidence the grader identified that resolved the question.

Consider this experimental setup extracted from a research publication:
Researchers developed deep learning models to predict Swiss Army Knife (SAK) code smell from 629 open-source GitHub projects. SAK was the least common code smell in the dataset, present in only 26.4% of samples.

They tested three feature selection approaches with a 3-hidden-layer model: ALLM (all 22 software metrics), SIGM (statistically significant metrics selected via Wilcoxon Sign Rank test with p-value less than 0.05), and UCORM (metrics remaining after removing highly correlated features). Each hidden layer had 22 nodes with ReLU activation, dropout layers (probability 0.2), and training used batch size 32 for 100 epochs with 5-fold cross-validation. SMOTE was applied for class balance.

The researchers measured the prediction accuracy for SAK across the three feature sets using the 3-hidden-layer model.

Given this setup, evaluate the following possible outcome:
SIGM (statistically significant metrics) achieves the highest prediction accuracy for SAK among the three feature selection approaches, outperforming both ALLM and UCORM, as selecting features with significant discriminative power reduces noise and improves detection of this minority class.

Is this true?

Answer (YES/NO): NO